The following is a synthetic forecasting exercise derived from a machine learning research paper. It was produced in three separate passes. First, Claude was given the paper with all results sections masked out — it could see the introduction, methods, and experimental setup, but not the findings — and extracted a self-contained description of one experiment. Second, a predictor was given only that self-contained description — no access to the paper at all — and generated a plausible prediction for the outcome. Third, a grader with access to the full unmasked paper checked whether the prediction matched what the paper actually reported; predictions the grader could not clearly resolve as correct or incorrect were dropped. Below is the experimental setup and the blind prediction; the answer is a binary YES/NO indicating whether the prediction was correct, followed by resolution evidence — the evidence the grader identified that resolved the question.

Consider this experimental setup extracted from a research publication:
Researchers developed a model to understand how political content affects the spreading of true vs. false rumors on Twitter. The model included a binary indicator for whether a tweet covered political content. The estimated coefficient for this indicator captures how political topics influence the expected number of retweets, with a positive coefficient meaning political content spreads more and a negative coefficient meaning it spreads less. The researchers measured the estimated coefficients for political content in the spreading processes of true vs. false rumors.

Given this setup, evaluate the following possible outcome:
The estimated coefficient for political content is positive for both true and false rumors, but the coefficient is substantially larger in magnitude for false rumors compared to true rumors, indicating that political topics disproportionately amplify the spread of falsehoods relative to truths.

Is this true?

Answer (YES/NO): NO